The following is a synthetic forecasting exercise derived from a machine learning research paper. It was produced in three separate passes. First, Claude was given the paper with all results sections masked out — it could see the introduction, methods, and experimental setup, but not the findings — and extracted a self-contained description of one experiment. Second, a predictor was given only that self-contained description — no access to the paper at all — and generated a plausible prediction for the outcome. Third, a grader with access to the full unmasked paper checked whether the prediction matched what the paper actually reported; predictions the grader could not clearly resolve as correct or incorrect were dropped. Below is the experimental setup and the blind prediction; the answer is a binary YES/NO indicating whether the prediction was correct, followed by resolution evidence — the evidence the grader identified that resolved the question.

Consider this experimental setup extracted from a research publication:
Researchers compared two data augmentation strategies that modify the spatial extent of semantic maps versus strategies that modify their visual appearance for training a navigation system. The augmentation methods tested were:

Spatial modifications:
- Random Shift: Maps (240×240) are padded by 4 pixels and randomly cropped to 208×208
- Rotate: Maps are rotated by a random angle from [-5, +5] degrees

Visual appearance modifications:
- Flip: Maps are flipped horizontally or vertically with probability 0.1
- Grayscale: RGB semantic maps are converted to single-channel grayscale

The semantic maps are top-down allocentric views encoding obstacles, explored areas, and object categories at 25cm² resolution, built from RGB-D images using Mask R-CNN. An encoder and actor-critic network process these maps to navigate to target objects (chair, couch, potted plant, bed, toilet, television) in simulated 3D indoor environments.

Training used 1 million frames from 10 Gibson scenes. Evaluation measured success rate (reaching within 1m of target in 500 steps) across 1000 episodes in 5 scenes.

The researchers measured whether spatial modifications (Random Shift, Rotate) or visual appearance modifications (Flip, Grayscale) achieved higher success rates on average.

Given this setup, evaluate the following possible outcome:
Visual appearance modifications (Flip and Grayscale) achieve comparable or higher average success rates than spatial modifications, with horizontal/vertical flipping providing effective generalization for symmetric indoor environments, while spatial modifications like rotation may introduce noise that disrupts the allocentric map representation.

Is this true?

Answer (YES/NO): NO